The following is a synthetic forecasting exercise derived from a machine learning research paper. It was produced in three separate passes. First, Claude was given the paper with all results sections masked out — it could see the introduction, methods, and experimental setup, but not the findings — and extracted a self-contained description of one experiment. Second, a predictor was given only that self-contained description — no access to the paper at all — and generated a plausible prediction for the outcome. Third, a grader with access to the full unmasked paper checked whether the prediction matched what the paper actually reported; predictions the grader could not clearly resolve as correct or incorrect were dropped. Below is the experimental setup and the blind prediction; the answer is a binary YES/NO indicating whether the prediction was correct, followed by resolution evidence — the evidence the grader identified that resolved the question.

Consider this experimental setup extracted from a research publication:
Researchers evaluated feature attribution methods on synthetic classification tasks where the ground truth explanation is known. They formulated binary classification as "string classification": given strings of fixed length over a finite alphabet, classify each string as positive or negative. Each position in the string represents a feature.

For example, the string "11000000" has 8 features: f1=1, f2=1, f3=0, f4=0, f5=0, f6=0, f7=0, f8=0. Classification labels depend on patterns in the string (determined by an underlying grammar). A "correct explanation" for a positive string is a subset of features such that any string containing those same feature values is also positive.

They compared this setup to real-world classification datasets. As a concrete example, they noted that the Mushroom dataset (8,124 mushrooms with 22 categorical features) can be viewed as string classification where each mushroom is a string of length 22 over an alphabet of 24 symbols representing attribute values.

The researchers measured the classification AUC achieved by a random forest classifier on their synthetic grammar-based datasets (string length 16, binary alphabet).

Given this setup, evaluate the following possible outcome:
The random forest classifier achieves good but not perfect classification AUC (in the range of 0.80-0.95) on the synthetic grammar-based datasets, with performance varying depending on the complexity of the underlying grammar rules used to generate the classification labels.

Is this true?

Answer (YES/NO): NO